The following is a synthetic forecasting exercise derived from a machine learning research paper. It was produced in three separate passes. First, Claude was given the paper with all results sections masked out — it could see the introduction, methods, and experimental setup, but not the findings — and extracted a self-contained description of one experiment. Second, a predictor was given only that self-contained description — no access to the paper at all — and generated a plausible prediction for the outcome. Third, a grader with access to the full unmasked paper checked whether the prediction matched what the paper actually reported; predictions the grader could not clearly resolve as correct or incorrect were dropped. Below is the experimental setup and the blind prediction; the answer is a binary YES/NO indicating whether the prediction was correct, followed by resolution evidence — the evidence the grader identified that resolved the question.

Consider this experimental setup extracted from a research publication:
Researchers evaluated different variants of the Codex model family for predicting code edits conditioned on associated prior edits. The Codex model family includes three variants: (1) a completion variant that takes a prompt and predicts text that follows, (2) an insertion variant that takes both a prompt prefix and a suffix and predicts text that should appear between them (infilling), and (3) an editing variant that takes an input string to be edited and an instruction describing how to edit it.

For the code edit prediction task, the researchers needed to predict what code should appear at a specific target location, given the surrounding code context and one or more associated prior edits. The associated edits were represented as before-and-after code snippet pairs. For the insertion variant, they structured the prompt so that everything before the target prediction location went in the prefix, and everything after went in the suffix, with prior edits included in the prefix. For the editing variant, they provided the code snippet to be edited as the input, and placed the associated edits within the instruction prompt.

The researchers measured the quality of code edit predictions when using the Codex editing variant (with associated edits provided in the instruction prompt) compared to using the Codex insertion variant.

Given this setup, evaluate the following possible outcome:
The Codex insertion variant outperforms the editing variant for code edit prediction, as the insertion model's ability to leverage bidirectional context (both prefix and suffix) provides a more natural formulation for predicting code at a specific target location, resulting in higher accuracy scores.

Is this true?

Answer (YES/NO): YES